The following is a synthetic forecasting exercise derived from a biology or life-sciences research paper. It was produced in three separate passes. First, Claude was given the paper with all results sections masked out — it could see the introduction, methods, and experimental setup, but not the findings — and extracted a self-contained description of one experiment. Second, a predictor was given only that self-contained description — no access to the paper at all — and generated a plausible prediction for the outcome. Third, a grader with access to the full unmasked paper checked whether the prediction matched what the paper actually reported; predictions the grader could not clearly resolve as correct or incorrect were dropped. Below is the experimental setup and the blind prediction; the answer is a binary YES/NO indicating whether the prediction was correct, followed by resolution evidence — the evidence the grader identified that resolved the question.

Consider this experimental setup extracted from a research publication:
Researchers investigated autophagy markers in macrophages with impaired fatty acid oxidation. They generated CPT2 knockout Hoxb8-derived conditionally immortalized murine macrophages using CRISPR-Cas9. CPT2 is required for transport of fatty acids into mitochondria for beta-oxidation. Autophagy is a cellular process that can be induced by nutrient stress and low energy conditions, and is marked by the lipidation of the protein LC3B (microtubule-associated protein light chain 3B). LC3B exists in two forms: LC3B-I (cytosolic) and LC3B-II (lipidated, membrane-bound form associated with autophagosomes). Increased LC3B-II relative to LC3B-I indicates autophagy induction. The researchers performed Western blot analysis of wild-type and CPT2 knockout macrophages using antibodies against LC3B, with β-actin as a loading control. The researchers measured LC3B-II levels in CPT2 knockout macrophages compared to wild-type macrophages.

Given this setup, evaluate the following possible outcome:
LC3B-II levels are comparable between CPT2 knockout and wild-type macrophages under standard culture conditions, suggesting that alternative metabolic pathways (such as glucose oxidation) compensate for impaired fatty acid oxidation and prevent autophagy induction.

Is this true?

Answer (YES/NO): NO